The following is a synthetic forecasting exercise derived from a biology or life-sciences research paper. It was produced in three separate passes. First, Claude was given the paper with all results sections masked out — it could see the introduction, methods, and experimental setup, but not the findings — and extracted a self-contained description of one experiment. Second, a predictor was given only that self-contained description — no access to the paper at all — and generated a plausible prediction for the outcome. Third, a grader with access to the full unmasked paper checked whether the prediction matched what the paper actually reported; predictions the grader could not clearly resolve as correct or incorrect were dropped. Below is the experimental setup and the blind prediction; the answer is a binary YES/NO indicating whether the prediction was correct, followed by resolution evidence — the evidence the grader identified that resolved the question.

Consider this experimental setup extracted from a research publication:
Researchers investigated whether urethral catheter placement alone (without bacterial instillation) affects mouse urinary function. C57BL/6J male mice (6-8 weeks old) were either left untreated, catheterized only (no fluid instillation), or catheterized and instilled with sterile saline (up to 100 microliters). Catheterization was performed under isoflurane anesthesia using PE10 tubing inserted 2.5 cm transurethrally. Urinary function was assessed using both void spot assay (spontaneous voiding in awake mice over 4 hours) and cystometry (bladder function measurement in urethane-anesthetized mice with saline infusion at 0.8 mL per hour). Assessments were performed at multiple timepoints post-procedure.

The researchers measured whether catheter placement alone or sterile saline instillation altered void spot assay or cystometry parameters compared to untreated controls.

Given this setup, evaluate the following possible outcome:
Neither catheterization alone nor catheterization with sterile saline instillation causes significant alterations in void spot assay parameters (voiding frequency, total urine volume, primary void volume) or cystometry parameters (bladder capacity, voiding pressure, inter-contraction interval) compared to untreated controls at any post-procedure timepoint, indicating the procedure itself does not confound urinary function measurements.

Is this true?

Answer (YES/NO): NO